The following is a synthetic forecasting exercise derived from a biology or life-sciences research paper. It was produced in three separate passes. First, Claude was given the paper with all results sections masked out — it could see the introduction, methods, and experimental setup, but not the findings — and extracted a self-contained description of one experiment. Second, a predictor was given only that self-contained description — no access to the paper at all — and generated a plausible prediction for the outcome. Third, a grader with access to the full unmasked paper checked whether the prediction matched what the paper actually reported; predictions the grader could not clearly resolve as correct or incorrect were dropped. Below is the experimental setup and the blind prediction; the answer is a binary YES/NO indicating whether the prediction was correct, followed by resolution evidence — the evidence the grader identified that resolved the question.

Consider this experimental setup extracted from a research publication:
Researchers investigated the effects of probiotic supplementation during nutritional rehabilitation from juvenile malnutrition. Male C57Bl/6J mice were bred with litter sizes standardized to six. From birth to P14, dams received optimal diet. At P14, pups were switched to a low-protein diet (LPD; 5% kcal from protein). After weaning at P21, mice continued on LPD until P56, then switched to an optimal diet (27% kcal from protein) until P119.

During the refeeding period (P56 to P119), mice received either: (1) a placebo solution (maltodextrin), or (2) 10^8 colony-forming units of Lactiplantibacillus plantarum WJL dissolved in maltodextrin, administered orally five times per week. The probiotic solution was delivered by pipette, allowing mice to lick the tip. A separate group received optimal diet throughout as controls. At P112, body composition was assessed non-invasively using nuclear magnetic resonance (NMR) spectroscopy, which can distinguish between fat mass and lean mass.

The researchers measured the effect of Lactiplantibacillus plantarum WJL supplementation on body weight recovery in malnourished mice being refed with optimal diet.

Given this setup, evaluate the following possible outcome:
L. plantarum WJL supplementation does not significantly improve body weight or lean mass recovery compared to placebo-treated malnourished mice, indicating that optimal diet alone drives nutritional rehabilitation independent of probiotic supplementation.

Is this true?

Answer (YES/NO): YES